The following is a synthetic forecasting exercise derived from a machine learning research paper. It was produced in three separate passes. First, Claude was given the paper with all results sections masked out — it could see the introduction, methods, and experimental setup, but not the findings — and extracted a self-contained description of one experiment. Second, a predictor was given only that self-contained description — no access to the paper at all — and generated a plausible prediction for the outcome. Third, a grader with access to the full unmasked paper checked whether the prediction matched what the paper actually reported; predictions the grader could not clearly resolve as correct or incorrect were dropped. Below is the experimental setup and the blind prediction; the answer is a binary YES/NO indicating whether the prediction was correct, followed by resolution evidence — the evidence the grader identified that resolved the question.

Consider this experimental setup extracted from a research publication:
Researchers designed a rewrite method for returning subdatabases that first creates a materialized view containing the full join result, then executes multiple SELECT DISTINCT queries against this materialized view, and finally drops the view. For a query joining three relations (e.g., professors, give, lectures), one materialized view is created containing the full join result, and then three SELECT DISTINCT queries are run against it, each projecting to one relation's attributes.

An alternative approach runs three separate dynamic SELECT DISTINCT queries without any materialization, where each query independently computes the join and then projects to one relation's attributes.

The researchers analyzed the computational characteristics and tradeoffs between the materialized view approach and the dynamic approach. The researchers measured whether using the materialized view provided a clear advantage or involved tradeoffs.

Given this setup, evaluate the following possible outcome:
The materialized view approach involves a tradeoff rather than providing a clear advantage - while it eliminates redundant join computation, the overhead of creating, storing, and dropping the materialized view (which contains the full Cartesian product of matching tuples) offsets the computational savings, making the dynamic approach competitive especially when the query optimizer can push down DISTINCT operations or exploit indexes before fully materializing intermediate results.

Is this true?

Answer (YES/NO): YES